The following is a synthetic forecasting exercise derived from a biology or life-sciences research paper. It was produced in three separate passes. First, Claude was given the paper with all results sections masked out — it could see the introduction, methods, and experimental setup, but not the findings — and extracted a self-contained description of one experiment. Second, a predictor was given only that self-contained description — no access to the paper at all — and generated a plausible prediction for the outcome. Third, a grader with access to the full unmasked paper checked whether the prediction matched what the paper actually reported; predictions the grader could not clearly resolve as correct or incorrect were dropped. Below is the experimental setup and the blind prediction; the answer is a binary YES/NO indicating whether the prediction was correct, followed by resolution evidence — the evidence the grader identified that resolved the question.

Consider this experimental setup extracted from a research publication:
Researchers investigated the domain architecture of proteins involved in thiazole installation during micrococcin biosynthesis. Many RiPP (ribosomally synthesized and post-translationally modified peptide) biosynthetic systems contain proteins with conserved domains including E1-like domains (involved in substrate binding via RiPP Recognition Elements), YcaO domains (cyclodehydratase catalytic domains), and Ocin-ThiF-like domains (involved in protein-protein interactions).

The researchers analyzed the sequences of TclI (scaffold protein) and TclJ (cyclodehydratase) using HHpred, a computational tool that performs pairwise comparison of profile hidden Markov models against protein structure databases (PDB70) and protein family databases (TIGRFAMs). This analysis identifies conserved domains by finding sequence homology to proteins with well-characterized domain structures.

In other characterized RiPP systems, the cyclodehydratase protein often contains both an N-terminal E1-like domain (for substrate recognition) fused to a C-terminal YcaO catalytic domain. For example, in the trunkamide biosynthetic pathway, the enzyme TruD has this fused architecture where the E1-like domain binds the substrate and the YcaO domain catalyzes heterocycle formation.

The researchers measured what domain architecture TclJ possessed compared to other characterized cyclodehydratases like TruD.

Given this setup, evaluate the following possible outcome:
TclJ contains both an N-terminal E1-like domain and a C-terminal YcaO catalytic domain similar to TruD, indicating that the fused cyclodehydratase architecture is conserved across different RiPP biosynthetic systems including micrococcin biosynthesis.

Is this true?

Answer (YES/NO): YES